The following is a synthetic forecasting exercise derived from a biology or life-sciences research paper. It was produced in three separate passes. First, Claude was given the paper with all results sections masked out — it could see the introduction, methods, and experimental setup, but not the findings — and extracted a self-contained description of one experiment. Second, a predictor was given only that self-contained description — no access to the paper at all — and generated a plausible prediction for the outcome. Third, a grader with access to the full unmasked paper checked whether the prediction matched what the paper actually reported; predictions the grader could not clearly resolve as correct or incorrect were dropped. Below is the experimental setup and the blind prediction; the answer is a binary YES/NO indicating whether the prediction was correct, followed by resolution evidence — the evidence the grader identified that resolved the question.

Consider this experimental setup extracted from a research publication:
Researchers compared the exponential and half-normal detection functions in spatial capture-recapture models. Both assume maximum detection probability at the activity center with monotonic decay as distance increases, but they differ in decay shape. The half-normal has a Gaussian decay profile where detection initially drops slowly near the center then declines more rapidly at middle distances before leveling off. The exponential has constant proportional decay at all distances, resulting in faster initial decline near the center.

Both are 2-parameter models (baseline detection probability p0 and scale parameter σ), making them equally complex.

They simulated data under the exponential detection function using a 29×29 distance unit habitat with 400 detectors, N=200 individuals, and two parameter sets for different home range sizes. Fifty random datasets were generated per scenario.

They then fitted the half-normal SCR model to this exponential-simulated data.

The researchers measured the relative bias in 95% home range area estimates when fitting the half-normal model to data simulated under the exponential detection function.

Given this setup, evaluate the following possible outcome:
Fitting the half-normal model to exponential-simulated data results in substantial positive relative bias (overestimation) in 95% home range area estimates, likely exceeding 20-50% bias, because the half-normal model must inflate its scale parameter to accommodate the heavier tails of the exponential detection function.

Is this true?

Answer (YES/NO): NO